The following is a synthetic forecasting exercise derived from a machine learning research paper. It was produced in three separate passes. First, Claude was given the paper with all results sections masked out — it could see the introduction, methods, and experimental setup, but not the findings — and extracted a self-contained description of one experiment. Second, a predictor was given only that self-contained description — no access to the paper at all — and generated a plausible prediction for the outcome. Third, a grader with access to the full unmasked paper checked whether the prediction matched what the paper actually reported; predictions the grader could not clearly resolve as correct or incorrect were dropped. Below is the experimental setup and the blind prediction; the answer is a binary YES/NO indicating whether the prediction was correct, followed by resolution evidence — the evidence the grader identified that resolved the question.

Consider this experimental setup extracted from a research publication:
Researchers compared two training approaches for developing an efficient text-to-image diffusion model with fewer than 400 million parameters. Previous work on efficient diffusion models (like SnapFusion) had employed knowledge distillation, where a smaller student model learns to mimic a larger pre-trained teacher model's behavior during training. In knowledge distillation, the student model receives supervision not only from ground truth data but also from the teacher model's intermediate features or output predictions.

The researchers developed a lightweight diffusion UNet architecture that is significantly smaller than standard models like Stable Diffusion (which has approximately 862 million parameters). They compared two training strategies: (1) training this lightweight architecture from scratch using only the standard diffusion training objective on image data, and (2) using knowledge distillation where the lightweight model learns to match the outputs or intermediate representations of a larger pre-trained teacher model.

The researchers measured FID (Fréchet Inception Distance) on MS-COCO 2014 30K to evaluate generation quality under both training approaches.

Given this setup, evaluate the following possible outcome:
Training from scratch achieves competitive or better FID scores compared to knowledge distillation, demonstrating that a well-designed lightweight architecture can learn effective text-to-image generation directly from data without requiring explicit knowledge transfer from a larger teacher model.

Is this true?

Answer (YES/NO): YES